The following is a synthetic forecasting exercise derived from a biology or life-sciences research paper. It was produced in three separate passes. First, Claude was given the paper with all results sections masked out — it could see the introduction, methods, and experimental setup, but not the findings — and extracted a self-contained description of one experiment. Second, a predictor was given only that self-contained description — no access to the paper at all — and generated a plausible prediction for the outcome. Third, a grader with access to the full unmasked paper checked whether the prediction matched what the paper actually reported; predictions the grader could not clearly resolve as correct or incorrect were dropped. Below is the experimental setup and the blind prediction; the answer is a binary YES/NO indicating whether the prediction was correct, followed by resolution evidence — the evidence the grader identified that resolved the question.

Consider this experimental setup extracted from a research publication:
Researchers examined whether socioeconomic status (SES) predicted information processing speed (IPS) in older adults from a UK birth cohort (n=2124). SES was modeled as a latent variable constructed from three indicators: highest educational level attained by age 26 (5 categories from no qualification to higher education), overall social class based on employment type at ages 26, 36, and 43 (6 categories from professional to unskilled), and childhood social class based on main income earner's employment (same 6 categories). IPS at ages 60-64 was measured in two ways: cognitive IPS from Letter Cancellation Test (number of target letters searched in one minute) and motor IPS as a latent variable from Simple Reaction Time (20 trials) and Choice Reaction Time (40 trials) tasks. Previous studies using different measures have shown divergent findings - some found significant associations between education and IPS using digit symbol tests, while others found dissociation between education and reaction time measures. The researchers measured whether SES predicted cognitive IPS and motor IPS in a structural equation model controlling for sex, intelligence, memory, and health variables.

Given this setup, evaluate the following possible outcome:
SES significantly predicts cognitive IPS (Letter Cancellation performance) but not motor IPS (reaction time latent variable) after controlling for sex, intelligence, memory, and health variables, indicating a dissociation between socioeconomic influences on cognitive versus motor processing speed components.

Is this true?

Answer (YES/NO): YES